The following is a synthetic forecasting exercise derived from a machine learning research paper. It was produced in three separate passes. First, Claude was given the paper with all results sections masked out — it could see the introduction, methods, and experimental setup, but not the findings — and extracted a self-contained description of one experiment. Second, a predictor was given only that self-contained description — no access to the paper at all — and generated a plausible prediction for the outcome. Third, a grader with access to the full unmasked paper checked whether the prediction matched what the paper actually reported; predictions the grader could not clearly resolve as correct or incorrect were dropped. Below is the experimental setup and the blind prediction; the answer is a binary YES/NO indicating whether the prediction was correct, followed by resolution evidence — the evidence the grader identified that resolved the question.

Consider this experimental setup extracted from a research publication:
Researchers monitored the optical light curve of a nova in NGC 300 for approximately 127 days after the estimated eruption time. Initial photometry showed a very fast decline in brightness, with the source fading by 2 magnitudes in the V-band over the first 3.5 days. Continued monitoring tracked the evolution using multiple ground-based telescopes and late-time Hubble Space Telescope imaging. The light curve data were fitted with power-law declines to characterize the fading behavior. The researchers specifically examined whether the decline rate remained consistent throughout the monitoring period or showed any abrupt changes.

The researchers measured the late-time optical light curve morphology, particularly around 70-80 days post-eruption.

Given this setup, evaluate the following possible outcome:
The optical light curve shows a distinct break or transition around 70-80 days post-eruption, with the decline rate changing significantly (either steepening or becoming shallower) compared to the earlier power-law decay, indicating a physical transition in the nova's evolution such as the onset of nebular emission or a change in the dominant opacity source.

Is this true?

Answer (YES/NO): YES